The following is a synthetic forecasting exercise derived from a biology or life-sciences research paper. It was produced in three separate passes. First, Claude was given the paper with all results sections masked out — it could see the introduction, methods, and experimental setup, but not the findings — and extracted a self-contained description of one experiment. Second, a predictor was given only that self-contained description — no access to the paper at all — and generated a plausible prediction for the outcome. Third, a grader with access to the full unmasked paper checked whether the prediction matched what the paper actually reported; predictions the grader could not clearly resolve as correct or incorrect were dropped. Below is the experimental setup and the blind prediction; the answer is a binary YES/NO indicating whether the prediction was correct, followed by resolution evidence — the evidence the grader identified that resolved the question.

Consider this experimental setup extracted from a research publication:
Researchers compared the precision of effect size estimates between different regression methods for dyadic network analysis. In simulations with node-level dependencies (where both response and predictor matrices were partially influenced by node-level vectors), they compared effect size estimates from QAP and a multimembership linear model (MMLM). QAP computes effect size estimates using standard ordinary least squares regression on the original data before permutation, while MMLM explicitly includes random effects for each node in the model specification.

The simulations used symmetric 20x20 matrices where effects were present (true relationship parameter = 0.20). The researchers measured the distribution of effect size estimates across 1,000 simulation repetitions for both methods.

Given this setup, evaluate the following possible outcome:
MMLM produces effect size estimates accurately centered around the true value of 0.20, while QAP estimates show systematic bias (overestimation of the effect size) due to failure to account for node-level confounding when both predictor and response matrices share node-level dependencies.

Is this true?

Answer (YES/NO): NO